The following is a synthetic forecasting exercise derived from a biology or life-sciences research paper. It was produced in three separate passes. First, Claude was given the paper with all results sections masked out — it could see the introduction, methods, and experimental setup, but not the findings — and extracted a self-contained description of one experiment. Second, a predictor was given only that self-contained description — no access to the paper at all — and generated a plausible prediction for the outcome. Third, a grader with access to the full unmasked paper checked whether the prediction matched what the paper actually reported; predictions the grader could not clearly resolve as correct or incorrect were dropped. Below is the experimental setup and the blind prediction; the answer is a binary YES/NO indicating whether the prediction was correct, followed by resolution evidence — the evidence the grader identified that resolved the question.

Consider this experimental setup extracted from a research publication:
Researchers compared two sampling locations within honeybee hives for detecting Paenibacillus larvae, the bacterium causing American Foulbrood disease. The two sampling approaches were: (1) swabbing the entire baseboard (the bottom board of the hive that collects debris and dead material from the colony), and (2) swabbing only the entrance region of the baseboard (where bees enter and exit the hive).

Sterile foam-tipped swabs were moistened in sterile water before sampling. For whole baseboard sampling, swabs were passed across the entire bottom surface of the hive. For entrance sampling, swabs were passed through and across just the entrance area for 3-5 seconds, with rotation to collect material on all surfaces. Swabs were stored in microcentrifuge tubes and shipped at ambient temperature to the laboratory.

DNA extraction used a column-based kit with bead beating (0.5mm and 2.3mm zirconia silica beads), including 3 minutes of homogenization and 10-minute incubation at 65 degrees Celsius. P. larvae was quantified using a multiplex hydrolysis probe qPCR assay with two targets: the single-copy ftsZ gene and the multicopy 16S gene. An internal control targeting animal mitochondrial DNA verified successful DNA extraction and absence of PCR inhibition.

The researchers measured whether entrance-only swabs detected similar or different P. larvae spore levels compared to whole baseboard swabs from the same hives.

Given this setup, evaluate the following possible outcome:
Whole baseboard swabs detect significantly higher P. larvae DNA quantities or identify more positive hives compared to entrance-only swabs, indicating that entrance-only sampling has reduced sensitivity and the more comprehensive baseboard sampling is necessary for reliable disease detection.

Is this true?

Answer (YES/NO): NO